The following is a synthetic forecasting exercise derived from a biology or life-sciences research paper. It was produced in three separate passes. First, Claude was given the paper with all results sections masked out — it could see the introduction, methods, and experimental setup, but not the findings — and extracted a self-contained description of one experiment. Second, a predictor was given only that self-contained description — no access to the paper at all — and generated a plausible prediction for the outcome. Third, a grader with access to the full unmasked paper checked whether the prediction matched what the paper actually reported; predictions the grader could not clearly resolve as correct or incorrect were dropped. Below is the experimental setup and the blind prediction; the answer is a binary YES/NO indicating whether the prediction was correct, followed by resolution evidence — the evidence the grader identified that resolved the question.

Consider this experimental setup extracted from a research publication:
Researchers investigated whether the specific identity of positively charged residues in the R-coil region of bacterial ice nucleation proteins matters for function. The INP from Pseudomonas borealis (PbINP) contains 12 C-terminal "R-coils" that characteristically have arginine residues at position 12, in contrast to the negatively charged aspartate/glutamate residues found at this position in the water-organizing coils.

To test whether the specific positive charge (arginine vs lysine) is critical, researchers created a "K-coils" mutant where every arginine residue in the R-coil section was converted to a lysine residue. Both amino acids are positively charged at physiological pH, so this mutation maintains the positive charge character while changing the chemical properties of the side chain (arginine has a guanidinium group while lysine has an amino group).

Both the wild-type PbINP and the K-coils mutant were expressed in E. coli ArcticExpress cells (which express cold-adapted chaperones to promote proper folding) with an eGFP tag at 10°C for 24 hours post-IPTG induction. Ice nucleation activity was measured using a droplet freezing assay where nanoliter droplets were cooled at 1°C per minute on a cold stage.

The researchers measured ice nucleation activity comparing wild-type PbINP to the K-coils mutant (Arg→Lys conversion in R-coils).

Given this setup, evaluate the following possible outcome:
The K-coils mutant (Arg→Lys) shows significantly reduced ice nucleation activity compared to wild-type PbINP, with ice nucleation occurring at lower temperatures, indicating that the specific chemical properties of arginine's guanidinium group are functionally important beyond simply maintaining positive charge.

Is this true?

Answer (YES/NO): NO